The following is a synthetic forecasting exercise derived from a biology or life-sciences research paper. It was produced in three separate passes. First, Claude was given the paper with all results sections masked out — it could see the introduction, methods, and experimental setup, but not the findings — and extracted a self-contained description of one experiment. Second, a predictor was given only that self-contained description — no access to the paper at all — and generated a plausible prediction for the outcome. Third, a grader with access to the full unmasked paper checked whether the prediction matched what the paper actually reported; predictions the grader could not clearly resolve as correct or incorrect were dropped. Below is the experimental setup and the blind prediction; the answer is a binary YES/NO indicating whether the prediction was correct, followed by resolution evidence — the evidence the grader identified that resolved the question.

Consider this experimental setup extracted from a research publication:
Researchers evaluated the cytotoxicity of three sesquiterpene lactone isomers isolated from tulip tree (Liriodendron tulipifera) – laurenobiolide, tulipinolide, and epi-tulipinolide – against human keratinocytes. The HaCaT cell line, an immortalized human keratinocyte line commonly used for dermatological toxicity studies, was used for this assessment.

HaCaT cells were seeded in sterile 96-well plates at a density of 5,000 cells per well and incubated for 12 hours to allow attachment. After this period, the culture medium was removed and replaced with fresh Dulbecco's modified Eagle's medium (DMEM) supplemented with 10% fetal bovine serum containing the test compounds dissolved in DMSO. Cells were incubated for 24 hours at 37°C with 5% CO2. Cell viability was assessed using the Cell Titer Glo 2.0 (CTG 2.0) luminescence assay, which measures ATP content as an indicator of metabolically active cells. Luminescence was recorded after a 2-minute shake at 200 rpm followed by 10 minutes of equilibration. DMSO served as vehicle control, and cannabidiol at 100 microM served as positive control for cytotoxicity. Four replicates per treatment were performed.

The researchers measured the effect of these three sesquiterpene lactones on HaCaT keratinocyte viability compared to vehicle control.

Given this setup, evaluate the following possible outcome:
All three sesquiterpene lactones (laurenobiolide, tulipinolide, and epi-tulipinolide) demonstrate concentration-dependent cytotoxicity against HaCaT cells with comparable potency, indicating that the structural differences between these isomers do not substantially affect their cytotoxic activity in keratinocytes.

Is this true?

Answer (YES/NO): NO